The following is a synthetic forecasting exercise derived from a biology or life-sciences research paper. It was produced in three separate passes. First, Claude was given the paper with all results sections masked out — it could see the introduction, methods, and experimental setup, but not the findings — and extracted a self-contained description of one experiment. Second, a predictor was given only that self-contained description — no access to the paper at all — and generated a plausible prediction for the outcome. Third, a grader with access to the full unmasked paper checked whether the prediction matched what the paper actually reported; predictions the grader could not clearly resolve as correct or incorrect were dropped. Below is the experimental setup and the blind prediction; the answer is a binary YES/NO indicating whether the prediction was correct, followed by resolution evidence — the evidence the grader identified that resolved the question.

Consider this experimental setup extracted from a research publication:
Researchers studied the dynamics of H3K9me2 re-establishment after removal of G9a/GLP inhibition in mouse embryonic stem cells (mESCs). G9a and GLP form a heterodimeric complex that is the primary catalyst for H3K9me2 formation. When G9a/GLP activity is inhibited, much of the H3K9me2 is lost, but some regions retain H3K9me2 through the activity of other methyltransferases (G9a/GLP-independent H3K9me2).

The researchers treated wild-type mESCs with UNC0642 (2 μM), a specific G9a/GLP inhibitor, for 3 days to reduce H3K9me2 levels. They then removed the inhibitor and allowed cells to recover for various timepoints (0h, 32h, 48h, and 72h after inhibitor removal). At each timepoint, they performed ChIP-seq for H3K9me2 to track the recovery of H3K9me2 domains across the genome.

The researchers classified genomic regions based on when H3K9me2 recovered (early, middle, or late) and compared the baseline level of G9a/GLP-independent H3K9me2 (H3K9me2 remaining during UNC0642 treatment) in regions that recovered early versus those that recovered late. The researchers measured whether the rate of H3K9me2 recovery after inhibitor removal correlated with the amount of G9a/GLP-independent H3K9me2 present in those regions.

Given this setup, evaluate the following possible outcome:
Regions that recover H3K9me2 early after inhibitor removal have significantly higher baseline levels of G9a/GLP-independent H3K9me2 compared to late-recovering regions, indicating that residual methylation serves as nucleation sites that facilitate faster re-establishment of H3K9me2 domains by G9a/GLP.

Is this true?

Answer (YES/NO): YES